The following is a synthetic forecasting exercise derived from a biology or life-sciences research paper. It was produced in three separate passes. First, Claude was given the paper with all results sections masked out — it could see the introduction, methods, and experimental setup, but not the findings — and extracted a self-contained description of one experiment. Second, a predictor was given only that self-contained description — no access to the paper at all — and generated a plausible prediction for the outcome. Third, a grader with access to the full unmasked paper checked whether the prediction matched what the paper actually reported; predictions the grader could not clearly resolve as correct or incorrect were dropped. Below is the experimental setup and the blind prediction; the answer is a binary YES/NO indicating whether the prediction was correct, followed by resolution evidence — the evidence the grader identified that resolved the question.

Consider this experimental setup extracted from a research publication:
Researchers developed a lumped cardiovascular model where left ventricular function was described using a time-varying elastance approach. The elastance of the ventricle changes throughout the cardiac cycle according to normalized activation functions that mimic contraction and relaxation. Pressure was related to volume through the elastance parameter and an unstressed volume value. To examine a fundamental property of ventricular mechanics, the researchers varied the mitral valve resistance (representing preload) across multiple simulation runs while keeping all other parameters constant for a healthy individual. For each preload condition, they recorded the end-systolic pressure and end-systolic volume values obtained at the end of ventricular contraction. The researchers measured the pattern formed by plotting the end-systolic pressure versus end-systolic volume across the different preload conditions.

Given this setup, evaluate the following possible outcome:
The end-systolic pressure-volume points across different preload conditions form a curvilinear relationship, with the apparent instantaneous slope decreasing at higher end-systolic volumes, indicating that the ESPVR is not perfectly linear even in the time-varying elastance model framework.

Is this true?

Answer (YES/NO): NO